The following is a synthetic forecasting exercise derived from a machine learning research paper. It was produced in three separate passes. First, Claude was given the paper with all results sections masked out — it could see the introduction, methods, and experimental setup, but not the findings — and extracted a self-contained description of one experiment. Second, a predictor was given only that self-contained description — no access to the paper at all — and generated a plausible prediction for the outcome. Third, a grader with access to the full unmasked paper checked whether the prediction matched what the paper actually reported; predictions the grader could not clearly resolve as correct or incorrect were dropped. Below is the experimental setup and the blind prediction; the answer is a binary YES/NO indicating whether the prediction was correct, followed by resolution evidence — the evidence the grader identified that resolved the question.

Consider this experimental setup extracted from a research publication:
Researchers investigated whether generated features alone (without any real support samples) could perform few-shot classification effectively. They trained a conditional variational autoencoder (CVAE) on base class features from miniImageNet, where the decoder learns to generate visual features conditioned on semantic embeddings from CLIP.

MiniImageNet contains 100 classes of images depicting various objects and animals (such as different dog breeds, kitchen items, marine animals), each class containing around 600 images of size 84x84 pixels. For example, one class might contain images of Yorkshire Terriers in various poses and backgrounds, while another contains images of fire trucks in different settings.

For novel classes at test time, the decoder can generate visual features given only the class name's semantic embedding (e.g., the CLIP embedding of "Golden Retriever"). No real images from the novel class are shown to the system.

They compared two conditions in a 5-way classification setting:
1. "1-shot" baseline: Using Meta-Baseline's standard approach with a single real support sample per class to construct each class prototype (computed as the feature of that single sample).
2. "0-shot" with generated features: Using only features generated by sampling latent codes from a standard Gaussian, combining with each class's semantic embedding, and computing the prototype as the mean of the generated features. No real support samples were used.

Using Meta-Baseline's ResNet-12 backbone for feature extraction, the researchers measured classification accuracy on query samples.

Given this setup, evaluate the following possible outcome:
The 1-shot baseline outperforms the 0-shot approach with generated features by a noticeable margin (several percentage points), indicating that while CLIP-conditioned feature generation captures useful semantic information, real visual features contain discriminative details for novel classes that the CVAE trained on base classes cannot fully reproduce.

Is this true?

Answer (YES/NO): NO